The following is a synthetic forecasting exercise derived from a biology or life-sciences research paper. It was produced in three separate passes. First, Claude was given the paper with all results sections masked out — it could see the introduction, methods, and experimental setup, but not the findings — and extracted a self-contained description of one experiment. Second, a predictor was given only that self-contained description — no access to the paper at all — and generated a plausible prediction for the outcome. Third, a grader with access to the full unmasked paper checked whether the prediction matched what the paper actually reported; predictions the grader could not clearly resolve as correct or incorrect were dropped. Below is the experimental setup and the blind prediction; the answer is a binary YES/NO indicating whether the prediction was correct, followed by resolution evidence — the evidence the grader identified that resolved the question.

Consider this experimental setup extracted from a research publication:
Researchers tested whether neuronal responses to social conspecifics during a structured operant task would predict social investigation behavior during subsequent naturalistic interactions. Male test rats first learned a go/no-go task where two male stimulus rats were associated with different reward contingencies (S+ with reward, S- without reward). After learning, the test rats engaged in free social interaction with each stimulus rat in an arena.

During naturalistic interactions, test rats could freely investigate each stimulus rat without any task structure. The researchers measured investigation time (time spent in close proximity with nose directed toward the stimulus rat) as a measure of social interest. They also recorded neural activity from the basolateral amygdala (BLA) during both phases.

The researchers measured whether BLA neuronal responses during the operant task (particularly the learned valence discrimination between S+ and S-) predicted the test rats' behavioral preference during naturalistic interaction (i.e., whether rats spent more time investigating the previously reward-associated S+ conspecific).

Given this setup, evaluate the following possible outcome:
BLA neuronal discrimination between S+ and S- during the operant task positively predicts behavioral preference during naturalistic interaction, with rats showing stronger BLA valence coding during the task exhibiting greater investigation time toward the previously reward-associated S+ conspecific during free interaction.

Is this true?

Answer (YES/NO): NO